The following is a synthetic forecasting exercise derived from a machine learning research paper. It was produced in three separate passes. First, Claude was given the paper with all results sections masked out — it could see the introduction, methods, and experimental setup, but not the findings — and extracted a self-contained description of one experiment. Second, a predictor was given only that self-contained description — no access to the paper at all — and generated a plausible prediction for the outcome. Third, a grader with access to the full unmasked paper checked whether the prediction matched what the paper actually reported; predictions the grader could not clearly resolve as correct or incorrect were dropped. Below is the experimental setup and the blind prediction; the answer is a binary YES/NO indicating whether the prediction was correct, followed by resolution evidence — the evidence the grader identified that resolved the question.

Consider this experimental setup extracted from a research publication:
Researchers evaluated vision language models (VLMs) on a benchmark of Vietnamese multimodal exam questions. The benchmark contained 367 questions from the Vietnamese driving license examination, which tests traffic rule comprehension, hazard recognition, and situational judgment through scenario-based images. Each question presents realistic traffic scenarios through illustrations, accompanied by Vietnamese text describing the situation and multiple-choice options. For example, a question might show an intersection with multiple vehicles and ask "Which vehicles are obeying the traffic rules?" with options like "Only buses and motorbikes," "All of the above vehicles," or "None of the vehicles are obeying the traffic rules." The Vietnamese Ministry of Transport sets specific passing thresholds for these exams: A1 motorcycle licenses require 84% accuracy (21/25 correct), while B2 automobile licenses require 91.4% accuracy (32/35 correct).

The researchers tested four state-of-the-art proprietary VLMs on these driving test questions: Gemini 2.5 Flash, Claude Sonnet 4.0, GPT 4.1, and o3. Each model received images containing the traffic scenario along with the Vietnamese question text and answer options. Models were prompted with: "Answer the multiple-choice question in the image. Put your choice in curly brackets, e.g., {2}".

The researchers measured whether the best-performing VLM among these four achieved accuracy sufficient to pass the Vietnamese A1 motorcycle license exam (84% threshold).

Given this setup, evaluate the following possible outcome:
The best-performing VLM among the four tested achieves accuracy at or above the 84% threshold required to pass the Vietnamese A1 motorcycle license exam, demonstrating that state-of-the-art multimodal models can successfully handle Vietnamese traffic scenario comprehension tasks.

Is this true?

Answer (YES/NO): NO